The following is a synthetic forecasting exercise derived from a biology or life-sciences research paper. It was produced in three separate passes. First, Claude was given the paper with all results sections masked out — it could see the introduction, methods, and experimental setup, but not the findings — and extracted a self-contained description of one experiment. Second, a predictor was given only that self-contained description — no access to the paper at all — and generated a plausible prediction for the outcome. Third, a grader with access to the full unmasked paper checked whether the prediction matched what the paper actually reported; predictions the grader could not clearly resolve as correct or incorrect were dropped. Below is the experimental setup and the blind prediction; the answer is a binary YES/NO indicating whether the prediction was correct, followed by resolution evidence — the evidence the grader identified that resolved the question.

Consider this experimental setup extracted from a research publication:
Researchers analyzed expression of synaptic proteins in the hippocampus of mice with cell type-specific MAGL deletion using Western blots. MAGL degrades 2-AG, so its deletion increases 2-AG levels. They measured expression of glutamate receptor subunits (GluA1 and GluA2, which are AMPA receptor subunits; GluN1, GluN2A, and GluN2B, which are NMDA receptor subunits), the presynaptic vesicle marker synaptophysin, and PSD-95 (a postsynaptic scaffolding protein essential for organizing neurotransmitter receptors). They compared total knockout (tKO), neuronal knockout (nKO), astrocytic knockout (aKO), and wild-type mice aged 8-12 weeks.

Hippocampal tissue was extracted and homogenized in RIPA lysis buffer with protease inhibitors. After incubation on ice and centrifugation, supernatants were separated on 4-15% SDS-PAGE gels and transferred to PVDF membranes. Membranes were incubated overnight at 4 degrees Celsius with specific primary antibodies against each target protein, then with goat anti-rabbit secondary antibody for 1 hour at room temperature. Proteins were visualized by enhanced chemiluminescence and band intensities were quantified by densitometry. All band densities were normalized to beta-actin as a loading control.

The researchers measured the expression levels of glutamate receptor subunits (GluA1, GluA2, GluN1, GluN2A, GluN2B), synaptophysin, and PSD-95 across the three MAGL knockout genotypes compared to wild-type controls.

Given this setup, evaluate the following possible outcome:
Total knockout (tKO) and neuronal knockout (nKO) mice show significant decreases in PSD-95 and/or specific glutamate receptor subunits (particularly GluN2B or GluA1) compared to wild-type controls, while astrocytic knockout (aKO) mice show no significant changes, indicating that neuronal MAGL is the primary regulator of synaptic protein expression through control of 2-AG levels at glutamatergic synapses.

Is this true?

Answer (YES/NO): NO